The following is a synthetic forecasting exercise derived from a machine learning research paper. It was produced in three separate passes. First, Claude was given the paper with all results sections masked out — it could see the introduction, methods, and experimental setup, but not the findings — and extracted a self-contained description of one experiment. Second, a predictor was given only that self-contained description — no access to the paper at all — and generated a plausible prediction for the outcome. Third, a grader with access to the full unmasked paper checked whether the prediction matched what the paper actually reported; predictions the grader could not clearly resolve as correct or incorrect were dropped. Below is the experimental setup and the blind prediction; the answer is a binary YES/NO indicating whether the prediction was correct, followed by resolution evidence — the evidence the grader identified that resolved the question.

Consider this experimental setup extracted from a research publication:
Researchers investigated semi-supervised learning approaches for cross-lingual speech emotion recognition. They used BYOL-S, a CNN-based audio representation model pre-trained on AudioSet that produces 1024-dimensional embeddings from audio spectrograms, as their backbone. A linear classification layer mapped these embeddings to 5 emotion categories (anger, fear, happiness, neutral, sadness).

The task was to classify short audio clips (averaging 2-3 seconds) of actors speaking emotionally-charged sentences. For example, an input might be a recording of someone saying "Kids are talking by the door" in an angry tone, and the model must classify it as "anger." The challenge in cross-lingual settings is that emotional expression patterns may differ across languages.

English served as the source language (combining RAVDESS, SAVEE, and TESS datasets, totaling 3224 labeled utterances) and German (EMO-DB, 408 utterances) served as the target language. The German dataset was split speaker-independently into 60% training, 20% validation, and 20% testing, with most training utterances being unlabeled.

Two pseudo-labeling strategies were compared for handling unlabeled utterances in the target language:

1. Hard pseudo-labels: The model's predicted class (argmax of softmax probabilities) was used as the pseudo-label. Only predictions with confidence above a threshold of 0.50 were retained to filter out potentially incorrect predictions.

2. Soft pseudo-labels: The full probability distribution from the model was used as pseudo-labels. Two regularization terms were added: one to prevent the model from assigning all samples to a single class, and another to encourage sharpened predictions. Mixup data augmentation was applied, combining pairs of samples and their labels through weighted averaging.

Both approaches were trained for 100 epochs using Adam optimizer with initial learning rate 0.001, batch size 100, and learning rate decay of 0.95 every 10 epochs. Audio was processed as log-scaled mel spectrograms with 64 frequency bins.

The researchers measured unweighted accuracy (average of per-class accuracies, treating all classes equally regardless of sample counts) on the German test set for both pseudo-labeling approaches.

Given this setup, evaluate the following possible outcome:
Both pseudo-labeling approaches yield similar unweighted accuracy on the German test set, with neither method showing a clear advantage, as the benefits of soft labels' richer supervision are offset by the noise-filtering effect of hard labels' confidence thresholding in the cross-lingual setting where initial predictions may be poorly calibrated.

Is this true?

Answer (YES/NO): NO